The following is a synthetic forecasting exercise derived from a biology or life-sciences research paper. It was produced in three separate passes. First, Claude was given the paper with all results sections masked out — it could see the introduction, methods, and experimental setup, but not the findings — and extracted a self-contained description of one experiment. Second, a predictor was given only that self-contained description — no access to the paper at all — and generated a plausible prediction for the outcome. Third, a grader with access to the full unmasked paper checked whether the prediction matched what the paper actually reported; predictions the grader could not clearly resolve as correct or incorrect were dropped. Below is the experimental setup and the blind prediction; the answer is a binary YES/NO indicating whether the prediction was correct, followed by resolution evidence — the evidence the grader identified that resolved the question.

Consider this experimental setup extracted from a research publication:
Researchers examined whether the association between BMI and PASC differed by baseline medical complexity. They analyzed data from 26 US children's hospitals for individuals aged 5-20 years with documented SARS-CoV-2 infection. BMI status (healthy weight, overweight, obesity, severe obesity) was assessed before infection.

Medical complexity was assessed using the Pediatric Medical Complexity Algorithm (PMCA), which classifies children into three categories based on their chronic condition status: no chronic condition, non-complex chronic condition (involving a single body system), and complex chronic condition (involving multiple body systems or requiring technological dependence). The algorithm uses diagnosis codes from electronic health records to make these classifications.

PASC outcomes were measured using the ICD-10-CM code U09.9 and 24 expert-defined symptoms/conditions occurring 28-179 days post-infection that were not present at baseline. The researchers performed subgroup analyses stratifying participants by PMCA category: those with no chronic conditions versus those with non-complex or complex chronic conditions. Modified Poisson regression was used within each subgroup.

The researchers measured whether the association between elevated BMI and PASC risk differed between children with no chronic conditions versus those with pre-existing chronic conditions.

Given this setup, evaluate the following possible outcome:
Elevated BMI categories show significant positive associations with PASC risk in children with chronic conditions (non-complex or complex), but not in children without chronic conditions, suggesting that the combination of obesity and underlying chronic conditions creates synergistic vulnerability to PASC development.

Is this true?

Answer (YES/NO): NO